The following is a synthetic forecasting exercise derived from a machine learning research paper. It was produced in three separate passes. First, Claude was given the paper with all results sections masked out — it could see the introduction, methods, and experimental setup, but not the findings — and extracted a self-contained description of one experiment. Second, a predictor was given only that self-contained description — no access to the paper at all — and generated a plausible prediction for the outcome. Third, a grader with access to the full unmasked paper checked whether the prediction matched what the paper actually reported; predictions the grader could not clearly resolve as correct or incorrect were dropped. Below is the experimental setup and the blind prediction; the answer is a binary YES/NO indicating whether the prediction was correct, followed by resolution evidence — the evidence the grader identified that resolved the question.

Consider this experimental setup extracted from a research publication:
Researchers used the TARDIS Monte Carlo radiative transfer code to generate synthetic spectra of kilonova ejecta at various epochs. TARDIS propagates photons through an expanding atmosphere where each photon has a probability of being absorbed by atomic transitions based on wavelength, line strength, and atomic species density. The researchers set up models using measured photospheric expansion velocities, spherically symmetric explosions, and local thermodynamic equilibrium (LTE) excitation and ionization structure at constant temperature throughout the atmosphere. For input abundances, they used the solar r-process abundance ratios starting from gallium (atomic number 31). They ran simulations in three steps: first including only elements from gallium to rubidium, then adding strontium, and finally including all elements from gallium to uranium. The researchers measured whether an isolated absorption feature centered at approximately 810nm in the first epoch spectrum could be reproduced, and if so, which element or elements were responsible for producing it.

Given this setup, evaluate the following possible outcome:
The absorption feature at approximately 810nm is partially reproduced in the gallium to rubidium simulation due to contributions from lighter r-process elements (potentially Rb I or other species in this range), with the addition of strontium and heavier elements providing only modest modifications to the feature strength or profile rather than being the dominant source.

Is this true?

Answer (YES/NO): NO